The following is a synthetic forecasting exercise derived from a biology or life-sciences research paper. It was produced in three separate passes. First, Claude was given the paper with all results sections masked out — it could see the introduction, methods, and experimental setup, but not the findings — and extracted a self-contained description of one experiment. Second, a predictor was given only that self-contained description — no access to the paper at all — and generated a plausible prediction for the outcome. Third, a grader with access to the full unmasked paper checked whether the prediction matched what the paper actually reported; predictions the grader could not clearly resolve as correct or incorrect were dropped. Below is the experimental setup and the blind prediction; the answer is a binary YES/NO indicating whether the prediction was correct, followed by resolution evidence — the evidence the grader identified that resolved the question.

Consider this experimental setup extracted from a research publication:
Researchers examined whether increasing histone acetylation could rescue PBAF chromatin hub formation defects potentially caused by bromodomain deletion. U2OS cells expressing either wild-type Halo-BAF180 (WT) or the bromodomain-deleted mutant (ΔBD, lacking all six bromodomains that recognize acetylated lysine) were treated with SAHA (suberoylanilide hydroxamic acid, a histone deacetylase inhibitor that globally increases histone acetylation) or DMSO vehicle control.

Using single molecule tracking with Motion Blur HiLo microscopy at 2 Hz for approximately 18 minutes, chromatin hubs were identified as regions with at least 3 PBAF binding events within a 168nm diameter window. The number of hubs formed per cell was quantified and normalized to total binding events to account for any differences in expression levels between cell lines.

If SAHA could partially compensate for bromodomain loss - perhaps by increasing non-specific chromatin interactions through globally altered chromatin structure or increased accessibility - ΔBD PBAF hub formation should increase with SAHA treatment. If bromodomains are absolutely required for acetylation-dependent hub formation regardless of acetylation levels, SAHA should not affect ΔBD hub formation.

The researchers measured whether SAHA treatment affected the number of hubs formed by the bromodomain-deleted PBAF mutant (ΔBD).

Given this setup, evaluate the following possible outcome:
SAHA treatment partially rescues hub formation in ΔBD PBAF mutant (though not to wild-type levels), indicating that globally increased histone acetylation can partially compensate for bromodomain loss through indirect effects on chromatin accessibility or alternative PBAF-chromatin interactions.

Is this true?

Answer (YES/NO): NO